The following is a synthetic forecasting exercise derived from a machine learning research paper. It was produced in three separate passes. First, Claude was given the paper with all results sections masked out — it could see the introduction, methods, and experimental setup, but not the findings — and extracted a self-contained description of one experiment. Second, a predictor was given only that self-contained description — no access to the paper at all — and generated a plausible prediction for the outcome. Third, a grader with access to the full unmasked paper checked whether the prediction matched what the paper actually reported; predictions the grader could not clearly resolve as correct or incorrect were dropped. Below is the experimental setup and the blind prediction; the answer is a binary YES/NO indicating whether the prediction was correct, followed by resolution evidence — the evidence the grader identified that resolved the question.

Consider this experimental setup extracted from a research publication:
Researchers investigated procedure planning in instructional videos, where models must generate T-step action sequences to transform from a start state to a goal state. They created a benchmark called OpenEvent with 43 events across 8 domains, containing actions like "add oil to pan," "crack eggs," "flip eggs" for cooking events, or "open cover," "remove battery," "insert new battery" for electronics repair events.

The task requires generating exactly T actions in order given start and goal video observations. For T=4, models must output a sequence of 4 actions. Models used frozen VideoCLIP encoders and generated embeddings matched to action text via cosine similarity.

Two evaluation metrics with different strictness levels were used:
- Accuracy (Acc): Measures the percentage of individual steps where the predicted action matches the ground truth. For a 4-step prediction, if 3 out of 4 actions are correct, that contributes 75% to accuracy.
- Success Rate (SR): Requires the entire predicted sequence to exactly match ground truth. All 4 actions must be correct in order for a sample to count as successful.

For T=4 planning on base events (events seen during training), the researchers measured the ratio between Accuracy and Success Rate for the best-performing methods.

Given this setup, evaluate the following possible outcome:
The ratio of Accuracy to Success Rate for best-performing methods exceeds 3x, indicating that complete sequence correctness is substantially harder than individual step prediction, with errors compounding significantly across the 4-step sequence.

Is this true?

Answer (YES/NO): NO